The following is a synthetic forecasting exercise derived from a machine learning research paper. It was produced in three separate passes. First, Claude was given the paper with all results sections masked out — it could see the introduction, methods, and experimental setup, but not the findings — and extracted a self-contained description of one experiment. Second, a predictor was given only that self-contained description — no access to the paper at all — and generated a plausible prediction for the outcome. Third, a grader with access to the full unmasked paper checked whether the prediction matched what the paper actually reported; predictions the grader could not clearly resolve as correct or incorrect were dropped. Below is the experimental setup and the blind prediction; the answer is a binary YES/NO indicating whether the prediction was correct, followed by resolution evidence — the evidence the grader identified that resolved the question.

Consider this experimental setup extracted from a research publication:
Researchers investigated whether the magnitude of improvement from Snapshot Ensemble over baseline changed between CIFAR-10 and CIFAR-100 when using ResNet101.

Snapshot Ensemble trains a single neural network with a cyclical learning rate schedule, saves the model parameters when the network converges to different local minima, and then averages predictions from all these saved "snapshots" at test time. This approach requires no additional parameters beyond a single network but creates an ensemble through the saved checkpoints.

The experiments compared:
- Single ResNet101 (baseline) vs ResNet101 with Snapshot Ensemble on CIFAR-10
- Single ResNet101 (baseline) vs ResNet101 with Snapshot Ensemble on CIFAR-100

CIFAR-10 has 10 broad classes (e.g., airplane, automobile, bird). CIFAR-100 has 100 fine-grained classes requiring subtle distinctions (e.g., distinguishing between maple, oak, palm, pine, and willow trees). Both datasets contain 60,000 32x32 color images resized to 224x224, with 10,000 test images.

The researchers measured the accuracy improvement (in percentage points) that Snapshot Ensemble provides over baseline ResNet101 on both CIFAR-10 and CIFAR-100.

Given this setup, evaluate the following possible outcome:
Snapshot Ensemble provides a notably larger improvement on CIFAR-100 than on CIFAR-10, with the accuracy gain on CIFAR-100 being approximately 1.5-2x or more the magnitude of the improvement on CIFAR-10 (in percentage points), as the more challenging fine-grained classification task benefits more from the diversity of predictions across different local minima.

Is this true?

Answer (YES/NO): YES